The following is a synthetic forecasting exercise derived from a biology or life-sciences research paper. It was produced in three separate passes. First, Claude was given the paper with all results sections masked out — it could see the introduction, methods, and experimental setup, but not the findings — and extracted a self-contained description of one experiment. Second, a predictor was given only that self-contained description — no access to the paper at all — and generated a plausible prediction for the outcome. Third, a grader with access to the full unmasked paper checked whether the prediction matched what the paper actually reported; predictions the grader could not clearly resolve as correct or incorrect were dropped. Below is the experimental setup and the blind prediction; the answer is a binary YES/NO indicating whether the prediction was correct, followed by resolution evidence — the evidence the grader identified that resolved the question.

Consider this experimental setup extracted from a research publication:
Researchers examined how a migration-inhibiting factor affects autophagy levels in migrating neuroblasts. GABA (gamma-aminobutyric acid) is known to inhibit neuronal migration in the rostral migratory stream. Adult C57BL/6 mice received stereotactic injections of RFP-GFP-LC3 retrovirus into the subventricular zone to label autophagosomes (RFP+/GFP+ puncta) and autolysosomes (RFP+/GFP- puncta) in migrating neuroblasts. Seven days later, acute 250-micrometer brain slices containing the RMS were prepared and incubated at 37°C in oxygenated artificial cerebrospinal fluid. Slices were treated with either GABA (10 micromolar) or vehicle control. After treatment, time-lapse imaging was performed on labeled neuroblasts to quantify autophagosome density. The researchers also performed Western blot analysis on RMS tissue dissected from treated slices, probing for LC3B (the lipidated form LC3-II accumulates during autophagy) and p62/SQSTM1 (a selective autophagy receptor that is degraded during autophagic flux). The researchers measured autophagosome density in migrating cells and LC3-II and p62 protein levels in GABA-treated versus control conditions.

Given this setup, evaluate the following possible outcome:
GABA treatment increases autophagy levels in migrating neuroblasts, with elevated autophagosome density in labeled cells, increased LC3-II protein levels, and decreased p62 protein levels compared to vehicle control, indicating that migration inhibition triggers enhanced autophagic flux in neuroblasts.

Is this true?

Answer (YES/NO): NO